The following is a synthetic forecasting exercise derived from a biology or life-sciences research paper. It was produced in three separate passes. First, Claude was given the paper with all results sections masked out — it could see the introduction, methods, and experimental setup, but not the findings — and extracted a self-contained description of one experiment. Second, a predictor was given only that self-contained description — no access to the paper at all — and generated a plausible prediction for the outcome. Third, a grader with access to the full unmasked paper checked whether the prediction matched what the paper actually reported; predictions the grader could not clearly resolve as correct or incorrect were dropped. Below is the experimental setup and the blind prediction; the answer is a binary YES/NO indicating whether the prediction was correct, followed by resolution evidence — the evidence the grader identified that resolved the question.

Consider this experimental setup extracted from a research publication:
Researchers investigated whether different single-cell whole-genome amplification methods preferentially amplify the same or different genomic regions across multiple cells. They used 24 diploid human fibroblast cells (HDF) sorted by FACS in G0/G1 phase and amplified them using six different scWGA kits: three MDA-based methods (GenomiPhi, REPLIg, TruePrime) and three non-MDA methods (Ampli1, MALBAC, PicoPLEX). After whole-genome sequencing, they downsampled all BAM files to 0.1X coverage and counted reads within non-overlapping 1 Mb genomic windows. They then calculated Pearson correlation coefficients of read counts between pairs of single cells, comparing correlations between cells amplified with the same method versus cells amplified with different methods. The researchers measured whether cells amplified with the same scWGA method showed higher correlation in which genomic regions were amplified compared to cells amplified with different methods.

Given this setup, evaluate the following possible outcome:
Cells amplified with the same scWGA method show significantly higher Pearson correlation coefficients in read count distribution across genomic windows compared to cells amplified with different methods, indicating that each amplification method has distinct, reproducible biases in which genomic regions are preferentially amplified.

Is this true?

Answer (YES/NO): NO